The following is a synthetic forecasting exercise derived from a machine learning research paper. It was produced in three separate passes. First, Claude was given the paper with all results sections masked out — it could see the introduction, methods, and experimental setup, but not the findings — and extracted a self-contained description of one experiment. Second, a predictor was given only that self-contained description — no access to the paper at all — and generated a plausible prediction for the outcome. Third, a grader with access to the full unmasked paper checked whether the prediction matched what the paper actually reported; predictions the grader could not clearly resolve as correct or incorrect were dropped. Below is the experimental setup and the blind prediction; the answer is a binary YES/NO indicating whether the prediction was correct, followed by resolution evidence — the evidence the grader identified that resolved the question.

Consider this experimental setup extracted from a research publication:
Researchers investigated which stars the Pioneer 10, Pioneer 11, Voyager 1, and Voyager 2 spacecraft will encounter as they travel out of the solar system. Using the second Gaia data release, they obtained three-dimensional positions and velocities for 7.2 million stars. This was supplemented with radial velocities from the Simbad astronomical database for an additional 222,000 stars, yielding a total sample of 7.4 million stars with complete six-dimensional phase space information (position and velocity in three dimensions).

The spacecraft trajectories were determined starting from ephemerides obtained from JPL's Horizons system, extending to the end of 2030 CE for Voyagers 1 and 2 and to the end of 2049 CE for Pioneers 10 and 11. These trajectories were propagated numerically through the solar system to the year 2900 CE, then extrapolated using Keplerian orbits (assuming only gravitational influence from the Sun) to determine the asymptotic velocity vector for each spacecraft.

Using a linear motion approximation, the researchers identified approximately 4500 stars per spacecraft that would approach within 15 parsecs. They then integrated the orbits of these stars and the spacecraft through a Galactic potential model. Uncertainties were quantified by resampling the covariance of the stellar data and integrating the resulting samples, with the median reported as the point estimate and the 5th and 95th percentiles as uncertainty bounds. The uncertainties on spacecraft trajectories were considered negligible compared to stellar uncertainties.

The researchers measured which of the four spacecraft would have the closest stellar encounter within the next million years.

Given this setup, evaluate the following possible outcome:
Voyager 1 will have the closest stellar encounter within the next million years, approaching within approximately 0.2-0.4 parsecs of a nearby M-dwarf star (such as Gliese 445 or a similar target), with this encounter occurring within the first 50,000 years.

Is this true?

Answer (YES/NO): NO